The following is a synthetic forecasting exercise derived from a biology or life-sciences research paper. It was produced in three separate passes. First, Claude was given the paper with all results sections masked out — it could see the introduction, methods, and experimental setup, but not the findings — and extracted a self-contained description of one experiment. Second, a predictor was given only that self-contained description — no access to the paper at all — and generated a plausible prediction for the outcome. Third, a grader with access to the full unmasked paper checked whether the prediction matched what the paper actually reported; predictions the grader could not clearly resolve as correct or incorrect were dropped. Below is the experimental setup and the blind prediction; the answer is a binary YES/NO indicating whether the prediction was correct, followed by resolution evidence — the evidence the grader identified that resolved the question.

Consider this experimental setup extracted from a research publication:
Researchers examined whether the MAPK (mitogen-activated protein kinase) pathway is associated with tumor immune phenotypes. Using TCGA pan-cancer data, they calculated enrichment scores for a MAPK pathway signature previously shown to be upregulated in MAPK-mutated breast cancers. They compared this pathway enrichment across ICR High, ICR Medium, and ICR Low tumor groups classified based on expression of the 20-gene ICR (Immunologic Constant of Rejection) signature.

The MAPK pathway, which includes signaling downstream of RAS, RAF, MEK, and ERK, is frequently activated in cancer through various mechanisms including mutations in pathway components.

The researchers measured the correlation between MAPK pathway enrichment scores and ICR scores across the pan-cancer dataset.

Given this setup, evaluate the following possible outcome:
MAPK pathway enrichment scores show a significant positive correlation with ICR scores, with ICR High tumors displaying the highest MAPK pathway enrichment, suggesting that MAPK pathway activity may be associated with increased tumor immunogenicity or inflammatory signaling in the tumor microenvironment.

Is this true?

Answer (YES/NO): NO